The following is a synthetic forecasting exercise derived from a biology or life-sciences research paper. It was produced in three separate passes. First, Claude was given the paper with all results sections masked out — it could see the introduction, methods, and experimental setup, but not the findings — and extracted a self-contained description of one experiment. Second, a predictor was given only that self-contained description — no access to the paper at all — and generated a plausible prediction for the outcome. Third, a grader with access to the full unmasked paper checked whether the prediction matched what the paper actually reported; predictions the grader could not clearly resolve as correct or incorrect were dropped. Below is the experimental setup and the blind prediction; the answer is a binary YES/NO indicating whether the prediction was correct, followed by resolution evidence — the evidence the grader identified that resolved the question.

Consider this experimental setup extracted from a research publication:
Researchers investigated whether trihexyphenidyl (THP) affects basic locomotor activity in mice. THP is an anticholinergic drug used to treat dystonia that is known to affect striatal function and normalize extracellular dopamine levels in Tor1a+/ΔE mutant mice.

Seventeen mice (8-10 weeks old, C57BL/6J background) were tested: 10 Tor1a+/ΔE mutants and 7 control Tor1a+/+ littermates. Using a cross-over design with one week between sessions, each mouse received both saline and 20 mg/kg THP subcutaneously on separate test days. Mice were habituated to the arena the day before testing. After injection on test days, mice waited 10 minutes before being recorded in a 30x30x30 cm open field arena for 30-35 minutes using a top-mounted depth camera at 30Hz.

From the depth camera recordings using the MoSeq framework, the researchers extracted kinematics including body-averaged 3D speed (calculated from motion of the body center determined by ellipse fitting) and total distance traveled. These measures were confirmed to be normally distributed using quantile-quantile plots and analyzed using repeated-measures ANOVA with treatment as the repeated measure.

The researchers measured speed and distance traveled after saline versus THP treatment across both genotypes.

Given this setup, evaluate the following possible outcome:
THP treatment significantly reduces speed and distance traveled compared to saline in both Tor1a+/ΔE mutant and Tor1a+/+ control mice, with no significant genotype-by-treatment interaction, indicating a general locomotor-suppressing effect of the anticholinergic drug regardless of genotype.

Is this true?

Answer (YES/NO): NO